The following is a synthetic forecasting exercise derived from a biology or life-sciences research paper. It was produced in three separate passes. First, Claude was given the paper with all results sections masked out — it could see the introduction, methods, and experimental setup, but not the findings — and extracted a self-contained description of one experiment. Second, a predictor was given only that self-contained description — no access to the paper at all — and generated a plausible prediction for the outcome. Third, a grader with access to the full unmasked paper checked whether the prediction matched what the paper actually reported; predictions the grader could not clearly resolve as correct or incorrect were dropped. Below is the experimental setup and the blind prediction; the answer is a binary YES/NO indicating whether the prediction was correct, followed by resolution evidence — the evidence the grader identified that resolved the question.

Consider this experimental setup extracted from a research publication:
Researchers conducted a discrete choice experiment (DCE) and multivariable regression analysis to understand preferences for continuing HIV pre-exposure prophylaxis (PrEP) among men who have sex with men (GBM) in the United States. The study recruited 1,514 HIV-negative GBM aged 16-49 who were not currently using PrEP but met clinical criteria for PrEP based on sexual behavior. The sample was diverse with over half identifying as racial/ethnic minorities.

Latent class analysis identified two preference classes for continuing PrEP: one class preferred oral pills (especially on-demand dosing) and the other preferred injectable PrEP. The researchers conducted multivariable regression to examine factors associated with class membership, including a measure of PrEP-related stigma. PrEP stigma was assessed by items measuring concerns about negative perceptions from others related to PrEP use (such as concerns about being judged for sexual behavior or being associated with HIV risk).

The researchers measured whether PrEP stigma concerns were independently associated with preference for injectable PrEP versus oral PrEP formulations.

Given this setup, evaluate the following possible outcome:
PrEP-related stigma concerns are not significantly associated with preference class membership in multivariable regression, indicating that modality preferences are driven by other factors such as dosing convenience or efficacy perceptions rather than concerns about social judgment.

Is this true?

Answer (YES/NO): NO